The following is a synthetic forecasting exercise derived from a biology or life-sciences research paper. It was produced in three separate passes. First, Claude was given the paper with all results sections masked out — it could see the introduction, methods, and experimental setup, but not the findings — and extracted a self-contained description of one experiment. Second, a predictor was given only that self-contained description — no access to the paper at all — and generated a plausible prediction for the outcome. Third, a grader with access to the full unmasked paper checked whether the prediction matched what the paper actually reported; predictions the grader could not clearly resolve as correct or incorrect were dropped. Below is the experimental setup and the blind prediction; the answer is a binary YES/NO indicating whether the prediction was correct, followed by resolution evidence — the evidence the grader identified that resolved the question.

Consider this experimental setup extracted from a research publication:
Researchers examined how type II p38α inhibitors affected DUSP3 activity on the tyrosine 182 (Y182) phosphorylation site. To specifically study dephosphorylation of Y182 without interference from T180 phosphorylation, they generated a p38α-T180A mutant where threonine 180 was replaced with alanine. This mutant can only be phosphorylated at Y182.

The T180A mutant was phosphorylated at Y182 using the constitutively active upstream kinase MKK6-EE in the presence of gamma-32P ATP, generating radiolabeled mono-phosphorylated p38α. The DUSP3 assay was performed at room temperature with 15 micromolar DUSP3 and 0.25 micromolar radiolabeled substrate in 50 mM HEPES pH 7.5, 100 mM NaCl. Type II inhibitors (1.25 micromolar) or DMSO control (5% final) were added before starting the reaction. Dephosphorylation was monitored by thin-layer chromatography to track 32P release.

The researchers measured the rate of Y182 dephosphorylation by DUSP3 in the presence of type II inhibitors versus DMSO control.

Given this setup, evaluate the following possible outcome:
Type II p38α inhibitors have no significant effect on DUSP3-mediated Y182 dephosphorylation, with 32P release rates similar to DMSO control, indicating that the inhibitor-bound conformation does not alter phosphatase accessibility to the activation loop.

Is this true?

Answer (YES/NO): NO